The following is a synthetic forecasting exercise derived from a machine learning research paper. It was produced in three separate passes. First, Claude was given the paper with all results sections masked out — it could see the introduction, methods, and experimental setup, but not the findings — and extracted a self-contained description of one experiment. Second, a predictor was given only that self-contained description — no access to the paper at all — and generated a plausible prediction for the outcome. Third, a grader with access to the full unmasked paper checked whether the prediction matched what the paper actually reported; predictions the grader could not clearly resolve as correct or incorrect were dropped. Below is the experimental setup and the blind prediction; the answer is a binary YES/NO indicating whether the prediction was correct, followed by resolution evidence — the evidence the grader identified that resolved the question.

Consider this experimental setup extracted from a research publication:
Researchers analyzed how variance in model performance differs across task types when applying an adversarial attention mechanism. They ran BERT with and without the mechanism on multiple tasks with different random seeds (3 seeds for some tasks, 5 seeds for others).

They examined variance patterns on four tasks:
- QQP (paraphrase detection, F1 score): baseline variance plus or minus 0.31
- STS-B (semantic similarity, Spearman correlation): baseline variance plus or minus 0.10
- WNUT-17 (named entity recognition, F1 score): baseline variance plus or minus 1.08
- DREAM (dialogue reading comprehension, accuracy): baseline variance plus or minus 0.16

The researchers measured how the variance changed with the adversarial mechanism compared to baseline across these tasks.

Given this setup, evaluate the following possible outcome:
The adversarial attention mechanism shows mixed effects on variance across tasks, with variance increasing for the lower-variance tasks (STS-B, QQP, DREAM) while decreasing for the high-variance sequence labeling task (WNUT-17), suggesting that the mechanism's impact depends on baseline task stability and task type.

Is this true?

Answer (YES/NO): NO